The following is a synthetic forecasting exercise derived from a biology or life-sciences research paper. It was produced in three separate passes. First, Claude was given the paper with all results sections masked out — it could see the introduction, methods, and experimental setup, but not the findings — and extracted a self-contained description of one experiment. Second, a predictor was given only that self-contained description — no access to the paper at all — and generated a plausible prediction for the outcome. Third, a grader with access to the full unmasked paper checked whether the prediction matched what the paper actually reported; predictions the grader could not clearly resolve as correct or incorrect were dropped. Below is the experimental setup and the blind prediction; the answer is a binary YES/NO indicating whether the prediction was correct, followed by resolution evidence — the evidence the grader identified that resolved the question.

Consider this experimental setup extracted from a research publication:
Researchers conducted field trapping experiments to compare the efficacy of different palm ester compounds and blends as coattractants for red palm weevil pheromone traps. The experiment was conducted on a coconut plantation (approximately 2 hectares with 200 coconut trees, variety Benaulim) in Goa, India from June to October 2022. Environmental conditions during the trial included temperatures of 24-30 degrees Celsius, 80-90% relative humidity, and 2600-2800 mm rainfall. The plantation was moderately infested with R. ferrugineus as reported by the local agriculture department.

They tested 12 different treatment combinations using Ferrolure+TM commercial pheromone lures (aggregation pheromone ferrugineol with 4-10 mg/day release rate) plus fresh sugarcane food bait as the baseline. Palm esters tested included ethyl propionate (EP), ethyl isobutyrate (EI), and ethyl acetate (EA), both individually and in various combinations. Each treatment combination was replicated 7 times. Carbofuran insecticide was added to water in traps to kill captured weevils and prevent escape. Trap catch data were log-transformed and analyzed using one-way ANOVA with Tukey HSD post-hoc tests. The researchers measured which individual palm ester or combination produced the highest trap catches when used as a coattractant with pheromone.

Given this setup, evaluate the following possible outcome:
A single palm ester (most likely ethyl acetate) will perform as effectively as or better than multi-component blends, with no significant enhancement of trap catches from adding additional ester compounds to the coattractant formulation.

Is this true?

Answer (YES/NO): NO